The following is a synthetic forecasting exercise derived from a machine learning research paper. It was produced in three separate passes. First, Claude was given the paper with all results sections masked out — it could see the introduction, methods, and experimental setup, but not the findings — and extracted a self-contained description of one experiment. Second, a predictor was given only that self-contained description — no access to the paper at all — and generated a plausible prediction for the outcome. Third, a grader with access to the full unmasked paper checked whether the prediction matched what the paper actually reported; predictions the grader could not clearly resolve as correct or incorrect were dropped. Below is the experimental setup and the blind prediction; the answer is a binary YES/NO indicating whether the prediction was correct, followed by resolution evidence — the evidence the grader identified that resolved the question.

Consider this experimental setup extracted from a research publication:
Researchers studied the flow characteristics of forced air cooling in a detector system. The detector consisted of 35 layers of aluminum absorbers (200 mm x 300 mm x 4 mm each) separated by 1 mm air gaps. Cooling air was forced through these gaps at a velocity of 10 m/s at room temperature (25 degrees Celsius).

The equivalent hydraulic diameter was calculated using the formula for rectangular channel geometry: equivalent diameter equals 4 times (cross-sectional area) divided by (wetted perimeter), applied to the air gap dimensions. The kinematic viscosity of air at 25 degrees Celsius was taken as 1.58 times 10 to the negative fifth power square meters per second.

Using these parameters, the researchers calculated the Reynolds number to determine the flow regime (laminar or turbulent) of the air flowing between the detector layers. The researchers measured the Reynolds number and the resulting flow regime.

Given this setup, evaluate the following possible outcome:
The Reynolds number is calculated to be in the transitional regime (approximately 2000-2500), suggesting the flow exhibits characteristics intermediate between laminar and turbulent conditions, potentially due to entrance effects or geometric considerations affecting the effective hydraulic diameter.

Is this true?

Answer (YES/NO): NO